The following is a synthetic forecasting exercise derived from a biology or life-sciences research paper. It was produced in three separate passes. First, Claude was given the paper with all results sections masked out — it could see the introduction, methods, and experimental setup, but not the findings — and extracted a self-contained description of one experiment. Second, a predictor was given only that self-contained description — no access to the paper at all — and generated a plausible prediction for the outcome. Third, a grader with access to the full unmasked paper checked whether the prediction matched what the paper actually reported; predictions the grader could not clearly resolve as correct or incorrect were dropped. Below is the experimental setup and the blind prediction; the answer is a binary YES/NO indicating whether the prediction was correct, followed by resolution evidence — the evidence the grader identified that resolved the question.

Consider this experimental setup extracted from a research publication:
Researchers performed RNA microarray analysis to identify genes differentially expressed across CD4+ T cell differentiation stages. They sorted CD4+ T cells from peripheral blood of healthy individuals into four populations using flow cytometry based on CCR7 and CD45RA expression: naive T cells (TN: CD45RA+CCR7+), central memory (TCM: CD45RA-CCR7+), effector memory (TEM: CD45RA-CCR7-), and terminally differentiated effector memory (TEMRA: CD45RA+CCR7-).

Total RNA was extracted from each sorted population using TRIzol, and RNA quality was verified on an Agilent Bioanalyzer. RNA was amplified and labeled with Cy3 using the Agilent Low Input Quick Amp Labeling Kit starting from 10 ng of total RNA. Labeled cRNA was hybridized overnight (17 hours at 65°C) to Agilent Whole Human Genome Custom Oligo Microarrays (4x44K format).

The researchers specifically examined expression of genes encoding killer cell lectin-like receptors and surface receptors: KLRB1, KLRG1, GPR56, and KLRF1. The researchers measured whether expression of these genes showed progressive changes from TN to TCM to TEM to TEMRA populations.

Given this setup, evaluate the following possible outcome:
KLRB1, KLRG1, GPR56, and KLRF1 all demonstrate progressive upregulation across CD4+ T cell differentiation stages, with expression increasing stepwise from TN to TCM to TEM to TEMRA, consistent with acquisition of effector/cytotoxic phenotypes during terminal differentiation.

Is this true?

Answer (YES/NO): NO